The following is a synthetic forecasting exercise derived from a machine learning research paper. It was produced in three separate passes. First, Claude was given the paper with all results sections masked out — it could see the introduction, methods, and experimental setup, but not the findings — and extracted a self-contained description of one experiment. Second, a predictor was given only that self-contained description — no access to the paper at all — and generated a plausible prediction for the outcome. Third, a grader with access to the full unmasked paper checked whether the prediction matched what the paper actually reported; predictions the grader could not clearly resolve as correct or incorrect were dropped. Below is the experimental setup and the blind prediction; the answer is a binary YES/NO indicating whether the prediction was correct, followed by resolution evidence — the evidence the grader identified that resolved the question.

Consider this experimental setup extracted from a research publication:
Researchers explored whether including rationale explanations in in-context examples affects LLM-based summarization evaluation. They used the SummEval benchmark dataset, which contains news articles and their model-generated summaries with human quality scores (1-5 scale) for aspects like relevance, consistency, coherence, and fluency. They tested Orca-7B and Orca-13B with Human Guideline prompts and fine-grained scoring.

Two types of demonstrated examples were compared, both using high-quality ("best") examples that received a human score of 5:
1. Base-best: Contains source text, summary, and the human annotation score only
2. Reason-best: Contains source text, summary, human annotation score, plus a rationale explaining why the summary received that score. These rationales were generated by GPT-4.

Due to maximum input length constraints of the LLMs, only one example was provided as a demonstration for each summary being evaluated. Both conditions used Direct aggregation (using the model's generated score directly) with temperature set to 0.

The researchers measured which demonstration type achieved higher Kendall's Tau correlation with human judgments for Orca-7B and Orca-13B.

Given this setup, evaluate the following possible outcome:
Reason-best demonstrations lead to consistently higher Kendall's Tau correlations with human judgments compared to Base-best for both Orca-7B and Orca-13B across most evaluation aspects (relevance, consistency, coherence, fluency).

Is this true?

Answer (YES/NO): NO